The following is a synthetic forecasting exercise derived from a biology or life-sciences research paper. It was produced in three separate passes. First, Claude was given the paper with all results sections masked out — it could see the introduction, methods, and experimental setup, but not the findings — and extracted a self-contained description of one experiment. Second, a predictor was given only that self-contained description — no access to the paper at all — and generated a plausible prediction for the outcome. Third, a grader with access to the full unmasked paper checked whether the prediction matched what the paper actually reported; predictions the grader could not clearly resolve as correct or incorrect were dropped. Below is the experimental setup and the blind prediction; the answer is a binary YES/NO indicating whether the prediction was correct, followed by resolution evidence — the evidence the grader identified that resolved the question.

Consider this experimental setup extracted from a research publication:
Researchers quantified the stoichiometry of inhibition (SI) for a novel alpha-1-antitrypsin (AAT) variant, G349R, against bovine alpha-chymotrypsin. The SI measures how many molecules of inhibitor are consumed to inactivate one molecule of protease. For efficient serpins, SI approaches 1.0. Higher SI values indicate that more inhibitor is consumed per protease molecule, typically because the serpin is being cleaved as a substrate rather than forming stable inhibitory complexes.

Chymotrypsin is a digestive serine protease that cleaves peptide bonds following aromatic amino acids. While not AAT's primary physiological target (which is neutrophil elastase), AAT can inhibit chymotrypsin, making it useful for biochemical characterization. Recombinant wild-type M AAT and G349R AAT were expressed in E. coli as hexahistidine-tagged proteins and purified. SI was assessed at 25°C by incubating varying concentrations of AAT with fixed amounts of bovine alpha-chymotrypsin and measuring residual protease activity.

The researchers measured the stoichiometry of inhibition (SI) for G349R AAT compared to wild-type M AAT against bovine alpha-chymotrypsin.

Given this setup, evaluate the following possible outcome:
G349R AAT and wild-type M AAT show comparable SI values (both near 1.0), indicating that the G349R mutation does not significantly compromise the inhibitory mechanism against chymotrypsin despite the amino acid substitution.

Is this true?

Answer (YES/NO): NO